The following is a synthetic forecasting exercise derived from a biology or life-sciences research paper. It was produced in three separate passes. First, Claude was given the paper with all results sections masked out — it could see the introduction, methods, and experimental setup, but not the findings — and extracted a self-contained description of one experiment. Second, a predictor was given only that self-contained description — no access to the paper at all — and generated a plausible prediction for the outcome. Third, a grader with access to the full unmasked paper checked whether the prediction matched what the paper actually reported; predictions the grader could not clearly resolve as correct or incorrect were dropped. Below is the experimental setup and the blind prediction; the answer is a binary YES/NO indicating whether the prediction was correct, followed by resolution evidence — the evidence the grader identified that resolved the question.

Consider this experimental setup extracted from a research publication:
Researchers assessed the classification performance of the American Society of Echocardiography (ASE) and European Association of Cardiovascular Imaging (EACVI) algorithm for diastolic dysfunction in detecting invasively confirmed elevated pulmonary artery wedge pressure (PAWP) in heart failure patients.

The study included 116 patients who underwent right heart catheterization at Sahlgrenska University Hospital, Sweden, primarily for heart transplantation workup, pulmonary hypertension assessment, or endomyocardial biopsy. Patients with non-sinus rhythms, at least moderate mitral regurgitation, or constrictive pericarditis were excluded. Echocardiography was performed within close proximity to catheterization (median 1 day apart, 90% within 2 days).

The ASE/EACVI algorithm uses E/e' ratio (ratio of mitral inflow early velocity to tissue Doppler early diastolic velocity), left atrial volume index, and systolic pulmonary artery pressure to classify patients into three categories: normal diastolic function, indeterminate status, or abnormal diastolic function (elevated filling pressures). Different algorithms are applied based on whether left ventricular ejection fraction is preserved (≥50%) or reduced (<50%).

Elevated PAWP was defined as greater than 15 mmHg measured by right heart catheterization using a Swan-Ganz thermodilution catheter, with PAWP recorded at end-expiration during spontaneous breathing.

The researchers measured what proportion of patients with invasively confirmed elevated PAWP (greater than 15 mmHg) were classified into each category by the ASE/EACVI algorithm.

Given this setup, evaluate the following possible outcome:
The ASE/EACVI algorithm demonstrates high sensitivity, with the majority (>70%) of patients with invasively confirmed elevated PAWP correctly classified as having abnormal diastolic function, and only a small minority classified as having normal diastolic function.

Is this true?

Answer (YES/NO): NO